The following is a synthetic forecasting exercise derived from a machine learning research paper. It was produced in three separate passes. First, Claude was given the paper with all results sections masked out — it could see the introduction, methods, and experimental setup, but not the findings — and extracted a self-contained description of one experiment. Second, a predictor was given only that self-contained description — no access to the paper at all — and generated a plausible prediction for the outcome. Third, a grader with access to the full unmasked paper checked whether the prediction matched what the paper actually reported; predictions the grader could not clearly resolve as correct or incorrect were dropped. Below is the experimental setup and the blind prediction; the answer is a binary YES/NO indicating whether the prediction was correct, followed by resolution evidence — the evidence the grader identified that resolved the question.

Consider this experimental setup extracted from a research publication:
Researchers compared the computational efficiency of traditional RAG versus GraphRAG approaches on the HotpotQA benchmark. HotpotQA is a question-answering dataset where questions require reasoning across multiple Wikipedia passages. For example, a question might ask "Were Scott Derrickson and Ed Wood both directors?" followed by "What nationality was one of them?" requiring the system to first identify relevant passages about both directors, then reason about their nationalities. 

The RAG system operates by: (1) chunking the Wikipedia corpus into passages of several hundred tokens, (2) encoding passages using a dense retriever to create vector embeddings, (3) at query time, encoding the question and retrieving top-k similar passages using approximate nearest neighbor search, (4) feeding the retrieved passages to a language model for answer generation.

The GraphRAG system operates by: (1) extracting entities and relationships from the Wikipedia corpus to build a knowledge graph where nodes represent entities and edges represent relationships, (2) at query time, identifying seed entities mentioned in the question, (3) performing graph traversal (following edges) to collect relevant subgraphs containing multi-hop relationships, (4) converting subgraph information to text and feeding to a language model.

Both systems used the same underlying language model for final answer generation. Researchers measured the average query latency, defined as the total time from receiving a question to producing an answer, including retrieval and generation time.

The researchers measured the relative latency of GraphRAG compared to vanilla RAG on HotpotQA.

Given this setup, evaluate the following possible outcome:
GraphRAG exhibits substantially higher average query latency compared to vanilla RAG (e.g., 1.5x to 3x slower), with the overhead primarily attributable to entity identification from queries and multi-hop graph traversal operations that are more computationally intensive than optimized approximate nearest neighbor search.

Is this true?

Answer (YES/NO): YES